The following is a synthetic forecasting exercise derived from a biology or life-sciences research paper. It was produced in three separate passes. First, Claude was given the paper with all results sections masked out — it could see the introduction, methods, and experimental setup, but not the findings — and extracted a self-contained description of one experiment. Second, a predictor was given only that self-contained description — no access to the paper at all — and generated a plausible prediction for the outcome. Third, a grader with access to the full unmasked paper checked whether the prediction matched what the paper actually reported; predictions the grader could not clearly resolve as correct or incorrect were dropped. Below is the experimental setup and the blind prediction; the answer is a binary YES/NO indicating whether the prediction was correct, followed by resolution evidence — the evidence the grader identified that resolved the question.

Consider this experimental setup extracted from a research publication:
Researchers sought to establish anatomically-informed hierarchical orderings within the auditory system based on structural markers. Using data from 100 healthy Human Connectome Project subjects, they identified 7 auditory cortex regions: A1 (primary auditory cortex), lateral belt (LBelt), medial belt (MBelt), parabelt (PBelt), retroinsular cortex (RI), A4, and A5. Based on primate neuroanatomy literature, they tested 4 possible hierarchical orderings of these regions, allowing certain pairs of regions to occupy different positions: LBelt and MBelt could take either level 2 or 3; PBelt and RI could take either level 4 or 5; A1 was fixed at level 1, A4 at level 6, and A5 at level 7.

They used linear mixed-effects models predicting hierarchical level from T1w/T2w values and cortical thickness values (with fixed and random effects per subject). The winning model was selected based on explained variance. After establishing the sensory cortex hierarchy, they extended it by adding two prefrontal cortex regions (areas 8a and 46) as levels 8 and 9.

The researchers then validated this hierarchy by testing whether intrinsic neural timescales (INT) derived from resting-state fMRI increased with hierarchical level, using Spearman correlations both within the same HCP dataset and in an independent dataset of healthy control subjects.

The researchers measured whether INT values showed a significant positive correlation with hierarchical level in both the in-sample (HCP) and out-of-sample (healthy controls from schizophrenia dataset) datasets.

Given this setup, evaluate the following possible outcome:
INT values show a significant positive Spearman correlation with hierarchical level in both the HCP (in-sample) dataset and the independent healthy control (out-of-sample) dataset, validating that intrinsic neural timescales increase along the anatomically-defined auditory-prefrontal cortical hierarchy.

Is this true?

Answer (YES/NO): YES